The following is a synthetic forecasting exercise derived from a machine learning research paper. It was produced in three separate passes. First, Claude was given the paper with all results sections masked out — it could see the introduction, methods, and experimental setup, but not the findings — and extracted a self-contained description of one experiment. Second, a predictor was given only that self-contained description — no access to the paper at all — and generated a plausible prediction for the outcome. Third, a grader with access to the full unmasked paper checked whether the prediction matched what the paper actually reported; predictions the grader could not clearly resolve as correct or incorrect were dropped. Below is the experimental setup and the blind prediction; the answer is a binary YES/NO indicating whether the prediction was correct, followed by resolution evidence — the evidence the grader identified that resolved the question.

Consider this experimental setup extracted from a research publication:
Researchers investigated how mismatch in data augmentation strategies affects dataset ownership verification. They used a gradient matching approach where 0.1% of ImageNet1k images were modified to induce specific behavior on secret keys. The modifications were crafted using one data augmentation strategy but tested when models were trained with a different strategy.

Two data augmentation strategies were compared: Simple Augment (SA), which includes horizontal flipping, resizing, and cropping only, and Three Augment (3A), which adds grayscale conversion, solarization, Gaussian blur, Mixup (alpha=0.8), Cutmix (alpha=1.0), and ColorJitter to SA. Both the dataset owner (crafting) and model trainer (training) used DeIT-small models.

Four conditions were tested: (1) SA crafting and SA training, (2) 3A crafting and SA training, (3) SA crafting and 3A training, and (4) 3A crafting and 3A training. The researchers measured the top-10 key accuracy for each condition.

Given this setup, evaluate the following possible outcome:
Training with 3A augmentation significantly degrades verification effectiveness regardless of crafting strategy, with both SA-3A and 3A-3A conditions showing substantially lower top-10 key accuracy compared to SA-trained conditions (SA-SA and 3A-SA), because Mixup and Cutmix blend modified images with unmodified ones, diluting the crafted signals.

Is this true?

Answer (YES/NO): NO